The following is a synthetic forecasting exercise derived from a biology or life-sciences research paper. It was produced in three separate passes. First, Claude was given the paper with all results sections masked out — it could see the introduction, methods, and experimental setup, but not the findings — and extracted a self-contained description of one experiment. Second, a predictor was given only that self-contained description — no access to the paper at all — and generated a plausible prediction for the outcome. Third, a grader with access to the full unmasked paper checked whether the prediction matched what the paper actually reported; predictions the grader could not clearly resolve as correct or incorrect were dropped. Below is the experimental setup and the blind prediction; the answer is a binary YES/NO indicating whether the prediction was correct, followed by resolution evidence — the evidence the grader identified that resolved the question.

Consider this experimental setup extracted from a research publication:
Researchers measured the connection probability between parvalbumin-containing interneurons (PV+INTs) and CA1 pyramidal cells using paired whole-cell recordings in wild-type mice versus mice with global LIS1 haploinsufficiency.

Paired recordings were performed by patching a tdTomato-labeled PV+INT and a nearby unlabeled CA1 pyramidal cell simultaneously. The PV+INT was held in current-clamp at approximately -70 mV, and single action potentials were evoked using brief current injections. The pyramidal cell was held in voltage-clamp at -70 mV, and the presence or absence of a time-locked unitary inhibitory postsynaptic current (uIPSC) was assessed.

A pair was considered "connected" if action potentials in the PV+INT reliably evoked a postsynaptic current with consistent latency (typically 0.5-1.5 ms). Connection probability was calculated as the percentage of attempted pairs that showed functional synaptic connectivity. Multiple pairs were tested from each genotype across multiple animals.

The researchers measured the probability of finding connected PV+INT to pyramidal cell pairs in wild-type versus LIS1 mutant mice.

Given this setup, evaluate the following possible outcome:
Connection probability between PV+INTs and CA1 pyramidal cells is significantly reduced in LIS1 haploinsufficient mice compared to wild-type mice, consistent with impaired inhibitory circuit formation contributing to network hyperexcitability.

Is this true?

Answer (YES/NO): NO